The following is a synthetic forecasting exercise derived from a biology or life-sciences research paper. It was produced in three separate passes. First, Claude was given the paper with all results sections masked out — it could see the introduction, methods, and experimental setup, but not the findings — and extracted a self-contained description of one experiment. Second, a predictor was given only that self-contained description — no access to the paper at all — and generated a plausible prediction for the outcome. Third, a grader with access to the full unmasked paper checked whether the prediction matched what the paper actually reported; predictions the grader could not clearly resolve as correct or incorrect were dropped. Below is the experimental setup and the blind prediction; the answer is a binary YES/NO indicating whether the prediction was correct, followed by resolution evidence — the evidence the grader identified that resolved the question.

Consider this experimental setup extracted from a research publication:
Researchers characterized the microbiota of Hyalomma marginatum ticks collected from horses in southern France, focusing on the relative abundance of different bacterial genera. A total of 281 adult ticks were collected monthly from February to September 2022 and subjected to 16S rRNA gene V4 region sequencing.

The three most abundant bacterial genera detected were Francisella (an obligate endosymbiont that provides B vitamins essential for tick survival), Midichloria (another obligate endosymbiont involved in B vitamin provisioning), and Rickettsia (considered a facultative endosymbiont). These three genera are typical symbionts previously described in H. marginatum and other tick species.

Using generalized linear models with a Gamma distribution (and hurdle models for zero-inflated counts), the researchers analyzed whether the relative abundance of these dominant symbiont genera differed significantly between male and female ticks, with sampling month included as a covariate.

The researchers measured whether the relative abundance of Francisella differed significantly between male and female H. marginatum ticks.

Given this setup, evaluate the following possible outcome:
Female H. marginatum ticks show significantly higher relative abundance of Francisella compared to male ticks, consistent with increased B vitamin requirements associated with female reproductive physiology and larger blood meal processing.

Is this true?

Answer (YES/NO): NO